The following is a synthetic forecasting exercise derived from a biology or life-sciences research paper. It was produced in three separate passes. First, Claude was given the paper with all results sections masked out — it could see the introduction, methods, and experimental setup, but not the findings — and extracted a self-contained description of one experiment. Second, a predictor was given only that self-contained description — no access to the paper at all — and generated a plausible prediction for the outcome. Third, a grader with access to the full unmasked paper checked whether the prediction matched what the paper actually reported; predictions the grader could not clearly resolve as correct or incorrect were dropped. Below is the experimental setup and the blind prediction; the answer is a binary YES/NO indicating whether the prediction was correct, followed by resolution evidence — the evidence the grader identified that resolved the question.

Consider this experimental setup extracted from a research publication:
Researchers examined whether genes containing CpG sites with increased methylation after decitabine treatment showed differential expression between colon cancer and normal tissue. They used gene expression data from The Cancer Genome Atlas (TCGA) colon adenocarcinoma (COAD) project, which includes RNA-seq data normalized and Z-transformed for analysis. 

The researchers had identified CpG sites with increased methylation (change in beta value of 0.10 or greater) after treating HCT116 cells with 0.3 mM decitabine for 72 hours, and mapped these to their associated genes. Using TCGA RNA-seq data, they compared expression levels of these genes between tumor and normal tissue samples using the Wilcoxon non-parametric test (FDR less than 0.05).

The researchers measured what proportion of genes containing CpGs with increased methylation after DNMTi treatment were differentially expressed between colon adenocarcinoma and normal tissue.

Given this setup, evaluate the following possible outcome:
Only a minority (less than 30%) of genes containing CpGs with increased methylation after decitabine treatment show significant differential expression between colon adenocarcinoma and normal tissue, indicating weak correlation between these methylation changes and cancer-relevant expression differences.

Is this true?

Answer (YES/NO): NO